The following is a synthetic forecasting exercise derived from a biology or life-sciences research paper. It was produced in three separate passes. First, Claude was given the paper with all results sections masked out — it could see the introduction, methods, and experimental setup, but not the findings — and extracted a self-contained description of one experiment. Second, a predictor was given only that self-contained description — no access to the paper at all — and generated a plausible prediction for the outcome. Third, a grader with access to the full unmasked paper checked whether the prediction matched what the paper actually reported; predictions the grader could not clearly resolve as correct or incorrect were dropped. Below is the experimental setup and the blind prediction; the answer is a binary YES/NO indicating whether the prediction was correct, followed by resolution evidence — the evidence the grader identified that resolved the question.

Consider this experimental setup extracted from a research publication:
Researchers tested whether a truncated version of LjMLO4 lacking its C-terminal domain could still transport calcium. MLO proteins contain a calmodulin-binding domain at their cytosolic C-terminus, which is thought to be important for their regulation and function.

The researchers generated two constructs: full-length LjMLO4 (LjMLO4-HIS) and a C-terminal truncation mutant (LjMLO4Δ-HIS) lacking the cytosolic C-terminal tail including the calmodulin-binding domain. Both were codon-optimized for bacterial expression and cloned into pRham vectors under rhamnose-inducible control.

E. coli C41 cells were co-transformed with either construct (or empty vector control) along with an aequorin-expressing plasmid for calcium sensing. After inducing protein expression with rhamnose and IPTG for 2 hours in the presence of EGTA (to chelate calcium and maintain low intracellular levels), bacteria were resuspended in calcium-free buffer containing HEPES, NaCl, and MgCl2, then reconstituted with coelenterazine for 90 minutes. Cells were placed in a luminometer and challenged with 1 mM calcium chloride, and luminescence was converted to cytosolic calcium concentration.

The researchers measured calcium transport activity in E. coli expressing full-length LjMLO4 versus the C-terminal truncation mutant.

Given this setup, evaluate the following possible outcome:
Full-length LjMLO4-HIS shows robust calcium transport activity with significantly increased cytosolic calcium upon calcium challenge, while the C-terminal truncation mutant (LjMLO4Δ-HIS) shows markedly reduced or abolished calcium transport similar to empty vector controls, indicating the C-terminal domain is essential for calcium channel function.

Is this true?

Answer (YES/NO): YES